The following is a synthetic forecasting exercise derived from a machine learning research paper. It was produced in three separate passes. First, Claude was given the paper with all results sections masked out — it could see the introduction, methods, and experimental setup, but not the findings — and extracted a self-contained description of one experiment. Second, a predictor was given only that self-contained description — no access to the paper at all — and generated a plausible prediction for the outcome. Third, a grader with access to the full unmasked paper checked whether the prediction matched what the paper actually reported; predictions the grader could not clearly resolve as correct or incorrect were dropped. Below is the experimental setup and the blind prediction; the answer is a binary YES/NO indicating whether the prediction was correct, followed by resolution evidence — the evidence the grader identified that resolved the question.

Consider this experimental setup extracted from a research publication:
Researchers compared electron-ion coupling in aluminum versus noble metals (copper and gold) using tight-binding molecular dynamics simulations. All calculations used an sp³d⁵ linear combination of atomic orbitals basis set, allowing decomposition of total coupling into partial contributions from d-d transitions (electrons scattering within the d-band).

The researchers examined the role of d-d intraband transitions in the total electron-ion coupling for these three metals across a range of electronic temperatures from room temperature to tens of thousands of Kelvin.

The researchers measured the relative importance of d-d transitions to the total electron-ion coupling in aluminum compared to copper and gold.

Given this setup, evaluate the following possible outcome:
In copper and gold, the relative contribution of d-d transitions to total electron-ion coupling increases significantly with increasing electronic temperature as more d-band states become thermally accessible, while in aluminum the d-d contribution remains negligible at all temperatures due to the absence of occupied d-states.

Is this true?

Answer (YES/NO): YES